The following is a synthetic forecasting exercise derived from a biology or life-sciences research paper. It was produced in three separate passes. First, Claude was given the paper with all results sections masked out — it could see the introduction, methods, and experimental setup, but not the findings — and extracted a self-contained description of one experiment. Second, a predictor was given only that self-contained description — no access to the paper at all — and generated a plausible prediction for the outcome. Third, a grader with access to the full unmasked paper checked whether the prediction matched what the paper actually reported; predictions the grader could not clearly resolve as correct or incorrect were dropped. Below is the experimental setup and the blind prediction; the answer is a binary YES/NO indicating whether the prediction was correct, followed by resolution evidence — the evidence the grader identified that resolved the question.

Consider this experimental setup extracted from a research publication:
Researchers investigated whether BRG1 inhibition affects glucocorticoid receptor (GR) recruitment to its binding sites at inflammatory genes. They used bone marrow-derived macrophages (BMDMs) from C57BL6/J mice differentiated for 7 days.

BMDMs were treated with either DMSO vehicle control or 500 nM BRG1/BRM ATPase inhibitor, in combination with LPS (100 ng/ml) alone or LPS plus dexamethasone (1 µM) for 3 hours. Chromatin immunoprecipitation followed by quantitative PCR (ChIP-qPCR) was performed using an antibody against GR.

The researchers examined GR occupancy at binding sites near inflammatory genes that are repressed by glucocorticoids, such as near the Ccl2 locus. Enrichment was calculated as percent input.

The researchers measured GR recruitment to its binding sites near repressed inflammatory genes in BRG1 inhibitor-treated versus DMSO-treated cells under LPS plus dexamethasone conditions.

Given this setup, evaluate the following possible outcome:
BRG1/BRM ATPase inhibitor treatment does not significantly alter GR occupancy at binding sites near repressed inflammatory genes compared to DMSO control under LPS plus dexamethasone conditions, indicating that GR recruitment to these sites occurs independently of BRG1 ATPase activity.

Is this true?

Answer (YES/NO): YES